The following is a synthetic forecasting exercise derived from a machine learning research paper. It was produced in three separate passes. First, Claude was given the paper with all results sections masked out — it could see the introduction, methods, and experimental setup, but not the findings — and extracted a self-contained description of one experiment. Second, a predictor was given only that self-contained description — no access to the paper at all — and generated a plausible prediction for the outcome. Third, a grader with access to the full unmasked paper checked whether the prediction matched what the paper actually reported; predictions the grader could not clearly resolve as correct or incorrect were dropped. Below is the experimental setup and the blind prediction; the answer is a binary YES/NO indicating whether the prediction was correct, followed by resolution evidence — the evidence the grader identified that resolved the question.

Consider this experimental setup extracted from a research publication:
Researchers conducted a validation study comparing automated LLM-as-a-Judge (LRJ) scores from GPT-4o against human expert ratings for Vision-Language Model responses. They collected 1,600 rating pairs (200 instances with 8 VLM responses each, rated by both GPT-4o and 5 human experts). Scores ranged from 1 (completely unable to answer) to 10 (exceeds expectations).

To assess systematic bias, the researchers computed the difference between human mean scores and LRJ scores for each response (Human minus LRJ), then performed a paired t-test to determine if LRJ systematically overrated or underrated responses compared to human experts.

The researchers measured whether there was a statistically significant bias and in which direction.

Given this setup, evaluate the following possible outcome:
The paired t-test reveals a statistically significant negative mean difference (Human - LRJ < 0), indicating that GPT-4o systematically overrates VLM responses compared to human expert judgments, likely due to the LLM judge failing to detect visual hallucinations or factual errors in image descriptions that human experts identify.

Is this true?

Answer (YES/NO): YES